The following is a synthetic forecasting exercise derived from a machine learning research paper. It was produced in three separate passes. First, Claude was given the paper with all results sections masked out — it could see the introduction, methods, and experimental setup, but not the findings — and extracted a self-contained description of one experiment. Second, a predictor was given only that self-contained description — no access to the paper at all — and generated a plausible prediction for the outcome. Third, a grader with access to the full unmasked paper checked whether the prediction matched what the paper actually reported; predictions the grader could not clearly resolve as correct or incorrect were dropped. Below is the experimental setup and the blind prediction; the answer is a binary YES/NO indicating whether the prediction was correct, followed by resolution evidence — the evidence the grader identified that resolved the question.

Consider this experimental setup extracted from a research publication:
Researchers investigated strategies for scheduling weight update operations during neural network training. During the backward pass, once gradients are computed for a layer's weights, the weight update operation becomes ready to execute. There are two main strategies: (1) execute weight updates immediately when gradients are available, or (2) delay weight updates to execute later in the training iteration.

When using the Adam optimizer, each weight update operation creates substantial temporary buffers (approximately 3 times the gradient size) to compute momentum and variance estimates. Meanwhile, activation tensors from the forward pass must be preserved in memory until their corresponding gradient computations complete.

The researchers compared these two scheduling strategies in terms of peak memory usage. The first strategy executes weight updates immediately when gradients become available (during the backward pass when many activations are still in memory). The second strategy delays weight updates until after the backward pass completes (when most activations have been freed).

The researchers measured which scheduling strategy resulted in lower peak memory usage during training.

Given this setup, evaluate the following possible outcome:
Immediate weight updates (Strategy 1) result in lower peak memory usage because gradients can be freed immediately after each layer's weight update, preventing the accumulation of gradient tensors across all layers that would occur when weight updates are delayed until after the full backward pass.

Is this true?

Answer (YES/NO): NO